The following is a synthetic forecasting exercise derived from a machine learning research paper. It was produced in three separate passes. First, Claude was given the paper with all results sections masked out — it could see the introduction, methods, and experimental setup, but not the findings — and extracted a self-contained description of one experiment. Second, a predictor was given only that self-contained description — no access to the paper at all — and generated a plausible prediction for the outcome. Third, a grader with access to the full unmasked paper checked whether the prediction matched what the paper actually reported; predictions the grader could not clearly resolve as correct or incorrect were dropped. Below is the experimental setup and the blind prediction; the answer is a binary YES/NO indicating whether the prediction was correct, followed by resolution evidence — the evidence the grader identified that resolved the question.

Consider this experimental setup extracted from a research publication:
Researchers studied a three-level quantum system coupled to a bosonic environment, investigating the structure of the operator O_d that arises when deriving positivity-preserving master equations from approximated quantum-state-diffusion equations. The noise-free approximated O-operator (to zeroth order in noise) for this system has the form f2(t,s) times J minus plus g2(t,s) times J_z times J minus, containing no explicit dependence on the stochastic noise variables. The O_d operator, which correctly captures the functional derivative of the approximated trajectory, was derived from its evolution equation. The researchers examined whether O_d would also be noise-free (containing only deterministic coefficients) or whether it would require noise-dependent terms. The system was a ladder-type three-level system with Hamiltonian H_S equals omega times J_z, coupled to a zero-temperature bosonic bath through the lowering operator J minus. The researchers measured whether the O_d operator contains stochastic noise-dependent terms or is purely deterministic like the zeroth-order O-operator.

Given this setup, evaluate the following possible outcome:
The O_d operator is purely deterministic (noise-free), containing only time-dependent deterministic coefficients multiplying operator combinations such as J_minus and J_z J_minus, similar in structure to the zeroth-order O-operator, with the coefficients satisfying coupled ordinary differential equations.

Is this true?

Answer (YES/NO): NO